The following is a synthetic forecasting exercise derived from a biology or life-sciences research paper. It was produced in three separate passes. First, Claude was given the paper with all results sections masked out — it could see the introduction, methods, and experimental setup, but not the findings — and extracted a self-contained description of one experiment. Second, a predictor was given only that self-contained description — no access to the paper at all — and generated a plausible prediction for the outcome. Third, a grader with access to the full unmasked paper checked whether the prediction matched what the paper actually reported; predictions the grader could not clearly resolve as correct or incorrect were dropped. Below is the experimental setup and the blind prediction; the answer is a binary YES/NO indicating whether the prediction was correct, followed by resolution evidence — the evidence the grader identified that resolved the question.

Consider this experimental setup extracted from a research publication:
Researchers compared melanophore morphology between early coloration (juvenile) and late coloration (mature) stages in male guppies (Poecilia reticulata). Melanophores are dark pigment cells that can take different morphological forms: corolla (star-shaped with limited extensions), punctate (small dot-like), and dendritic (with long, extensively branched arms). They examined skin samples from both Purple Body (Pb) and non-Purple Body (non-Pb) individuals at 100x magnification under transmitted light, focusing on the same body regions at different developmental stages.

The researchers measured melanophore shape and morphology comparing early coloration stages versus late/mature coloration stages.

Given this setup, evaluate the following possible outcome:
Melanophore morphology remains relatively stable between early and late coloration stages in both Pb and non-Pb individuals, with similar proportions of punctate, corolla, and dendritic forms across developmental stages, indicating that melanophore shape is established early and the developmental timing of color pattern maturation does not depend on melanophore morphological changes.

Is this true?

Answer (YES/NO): NO